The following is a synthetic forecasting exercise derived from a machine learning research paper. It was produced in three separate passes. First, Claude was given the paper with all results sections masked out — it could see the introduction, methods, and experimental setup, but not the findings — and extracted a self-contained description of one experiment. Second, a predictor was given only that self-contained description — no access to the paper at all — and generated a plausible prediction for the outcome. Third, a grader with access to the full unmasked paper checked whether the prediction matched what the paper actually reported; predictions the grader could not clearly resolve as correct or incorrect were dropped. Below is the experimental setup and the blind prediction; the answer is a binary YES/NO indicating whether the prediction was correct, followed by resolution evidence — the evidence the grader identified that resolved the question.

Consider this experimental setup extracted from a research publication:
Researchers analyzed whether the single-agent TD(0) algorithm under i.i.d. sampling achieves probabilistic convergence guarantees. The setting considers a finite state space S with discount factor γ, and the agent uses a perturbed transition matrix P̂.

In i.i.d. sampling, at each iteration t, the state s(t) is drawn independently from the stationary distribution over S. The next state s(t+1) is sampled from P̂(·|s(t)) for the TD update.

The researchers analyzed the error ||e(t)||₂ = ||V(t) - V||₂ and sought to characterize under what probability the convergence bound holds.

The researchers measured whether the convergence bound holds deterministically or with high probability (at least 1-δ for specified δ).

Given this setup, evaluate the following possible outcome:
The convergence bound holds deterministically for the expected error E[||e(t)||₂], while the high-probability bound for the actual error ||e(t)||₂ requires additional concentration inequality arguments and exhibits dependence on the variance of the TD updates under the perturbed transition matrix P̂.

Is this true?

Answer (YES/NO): NO